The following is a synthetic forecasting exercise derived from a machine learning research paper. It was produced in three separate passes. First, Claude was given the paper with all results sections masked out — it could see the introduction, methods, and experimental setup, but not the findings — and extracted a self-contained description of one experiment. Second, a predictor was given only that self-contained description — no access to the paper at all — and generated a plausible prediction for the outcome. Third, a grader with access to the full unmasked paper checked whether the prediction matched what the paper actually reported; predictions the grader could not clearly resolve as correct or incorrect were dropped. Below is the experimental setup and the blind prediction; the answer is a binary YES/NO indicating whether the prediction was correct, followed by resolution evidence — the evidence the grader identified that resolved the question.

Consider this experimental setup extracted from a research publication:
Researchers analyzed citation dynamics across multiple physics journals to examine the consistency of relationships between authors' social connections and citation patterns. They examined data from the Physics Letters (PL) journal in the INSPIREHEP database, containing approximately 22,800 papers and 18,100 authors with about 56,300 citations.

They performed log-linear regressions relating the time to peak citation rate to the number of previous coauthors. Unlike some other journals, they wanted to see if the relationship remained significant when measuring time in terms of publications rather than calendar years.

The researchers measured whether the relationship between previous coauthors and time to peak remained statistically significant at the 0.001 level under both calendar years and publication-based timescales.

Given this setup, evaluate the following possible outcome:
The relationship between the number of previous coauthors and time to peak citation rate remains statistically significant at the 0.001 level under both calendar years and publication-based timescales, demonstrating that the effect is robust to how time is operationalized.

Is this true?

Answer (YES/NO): YES